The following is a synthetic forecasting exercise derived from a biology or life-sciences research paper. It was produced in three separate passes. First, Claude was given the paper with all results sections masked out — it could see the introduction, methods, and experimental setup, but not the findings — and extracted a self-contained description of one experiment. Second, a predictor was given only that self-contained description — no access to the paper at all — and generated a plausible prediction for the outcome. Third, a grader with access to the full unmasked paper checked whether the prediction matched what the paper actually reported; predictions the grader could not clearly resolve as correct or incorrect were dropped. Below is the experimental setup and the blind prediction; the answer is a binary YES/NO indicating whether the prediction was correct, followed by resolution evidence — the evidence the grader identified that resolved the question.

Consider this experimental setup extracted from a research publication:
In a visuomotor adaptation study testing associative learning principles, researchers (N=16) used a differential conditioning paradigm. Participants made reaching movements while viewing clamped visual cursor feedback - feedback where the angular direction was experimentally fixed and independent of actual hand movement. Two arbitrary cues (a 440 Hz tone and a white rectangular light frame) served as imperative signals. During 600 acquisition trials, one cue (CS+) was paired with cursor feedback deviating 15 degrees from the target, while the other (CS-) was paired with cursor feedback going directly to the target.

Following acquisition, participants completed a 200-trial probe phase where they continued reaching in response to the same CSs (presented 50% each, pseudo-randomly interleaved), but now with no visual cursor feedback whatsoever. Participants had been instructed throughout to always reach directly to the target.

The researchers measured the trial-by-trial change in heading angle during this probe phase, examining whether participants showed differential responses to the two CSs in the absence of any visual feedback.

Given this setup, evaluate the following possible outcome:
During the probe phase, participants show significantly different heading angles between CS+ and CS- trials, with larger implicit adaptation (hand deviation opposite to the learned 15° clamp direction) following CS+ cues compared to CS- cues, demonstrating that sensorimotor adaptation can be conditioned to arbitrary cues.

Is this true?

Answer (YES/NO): YES